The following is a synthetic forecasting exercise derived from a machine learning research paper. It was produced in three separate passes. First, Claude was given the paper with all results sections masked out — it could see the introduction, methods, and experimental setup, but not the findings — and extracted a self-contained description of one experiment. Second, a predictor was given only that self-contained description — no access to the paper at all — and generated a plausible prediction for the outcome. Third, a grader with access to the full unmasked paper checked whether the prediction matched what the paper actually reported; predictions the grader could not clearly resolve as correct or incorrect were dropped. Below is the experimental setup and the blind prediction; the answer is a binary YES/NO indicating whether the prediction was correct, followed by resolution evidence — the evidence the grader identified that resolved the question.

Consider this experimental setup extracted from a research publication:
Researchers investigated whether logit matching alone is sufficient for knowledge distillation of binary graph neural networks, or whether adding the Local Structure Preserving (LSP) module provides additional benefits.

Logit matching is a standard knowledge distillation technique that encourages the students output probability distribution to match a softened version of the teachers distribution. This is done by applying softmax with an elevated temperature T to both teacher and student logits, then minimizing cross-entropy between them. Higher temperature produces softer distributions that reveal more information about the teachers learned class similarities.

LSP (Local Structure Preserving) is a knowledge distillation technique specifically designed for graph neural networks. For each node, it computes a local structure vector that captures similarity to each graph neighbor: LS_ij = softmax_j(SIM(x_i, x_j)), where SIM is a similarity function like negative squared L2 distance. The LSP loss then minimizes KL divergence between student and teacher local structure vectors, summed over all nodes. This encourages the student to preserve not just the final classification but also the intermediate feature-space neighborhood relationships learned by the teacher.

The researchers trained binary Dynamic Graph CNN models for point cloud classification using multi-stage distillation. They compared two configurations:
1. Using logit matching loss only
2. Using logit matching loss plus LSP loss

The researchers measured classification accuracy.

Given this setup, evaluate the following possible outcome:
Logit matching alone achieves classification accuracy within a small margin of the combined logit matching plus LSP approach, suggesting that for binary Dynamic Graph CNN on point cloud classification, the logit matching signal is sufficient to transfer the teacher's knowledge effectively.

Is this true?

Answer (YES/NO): YES